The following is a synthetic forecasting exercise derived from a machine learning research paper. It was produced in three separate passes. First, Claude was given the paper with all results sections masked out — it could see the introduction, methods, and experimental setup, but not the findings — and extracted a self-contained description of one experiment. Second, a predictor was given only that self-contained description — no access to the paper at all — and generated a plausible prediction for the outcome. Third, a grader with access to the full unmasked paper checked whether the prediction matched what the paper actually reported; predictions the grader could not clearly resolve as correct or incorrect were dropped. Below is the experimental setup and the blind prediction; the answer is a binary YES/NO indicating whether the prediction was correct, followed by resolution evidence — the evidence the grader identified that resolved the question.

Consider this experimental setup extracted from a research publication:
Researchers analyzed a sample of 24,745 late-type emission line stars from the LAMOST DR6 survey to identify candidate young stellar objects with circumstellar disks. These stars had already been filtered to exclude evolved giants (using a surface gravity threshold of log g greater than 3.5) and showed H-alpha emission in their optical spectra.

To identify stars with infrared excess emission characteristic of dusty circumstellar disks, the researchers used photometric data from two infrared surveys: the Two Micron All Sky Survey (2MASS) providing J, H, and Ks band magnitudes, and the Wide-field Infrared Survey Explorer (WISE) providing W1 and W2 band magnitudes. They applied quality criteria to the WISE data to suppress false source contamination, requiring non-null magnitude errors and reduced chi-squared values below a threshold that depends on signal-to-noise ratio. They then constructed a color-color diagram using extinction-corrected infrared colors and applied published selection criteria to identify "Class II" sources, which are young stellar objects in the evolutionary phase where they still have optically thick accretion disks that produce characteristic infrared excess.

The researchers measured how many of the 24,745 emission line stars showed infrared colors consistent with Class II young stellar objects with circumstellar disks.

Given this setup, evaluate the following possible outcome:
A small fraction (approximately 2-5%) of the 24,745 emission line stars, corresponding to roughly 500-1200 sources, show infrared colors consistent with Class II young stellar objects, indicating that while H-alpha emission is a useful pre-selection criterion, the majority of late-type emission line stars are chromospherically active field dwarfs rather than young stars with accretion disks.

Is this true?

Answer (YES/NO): NO